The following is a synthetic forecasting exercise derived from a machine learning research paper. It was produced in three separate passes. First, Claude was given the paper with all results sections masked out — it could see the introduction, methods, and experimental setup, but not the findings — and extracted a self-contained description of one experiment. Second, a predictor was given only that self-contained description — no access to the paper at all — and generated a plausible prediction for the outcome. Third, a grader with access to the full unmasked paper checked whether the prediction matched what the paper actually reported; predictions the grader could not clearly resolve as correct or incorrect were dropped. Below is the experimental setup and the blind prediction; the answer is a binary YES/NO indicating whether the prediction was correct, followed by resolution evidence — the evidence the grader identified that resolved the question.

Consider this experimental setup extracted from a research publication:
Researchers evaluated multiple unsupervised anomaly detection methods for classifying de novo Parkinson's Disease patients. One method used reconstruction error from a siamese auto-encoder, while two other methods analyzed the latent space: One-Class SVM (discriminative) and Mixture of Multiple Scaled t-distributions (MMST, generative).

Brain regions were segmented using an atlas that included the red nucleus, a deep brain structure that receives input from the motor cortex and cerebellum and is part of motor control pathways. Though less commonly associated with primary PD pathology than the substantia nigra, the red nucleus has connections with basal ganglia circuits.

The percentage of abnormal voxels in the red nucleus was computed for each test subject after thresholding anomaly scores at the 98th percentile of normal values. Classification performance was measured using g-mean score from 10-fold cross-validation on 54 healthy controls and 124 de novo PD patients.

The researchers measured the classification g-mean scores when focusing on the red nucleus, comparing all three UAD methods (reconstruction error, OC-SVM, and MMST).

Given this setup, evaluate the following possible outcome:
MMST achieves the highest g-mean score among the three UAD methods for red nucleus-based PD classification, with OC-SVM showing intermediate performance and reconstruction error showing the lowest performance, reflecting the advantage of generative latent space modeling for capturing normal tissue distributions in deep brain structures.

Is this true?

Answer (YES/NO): NO